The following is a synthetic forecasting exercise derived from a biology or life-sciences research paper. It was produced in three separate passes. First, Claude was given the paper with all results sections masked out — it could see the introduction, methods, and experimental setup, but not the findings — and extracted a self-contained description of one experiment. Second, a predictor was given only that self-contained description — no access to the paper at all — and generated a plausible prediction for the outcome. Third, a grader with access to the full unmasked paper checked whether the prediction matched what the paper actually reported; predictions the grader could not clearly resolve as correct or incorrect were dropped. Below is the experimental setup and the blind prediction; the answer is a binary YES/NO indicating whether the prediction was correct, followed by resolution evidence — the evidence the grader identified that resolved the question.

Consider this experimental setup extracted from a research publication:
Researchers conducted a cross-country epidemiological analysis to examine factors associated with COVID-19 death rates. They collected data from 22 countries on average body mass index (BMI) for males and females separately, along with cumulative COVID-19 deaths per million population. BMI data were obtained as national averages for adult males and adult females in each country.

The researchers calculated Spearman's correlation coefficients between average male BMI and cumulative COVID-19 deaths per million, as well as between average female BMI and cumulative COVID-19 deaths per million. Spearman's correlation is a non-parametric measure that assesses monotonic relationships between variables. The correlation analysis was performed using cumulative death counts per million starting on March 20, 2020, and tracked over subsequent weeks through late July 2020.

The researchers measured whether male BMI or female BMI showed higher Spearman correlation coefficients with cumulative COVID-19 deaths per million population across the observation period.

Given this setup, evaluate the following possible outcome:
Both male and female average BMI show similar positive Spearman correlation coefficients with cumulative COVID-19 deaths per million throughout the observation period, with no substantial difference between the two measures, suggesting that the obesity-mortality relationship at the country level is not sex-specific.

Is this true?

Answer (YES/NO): NO